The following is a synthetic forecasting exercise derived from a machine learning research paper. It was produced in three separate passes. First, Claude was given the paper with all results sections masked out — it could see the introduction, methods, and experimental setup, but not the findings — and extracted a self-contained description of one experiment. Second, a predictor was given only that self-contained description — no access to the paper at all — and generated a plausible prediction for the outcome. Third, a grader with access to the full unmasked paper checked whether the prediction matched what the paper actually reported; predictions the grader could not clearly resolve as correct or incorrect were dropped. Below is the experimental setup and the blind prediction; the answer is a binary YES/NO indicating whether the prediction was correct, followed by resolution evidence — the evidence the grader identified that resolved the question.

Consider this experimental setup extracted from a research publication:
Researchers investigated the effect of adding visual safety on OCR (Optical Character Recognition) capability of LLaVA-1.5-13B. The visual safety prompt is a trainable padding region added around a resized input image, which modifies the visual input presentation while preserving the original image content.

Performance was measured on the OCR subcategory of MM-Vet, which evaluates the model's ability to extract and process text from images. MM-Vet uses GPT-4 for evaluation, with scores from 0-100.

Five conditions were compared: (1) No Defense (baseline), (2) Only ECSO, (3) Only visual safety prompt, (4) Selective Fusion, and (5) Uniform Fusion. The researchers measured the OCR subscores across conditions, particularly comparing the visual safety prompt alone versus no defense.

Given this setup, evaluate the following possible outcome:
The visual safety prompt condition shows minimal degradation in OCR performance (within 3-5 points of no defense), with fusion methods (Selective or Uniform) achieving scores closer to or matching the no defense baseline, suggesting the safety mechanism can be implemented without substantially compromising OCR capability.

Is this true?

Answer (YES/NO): NO